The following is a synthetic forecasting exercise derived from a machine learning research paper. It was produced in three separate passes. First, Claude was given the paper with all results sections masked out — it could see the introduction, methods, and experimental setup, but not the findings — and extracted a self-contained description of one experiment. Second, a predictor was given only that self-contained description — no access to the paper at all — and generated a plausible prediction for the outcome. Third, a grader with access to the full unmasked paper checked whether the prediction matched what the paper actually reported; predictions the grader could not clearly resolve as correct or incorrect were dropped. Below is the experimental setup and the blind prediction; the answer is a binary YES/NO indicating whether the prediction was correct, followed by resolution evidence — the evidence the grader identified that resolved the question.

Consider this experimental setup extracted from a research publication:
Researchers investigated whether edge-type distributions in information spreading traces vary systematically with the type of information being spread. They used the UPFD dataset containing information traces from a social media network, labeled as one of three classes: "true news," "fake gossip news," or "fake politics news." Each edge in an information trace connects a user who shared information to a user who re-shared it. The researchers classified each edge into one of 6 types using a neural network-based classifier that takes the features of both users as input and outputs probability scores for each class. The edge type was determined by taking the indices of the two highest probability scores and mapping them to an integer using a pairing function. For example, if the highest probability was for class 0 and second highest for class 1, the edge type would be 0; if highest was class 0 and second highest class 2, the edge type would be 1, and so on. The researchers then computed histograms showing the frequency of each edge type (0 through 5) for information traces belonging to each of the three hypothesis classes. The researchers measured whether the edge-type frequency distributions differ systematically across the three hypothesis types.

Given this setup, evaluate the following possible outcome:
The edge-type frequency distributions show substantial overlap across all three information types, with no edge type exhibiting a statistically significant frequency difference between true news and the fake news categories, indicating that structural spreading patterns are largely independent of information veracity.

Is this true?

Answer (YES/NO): NO